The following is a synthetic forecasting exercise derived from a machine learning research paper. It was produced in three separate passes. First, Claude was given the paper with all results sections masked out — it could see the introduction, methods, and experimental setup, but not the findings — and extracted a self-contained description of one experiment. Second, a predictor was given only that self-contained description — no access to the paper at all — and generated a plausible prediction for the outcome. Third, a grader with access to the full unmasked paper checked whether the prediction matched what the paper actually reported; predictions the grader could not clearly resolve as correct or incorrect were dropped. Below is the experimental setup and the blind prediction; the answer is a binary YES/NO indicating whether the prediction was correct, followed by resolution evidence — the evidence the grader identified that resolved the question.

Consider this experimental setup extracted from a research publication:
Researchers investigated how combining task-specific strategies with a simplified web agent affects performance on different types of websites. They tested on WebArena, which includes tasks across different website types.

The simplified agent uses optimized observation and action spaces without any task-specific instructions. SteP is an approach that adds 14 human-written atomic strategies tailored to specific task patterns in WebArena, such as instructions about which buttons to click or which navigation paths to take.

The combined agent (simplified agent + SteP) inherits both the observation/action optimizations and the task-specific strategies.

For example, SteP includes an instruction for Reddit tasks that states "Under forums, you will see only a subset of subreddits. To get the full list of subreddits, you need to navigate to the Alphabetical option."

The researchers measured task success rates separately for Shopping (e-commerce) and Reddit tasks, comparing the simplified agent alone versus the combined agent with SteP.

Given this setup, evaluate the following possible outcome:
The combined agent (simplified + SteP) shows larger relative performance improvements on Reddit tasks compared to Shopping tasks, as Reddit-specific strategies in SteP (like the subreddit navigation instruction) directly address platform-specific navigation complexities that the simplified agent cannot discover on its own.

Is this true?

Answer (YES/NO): NO